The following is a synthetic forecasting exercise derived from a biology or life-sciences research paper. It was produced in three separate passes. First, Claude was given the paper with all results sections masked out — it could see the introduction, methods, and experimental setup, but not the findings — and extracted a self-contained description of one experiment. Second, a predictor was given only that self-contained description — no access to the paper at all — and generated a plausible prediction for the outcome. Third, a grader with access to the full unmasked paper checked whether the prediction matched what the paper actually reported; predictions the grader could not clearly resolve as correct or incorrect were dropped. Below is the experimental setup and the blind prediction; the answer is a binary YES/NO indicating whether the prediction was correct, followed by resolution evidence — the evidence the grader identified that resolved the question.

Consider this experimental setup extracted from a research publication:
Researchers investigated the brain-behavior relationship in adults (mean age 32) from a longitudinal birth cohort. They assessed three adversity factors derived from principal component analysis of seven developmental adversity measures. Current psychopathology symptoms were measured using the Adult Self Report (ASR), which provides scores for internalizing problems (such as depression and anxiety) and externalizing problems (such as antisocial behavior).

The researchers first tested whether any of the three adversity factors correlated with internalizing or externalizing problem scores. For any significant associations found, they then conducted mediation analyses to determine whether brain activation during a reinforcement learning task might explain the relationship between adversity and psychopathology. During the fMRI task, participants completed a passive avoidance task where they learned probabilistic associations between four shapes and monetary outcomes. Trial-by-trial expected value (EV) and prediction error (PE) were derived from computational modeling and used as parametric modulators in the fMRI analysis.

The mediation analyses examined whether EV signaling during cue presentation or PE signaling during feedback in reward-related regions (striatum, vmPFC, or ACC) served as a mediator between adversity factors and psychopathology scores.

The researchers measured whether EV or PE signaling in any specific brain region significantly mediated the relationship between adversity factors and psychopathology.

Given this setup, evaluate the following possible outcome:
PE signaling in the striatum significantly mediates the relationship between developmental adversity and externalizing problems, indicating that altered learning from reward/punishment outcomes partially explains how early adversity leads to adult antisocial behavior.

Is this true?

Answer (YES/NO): NO